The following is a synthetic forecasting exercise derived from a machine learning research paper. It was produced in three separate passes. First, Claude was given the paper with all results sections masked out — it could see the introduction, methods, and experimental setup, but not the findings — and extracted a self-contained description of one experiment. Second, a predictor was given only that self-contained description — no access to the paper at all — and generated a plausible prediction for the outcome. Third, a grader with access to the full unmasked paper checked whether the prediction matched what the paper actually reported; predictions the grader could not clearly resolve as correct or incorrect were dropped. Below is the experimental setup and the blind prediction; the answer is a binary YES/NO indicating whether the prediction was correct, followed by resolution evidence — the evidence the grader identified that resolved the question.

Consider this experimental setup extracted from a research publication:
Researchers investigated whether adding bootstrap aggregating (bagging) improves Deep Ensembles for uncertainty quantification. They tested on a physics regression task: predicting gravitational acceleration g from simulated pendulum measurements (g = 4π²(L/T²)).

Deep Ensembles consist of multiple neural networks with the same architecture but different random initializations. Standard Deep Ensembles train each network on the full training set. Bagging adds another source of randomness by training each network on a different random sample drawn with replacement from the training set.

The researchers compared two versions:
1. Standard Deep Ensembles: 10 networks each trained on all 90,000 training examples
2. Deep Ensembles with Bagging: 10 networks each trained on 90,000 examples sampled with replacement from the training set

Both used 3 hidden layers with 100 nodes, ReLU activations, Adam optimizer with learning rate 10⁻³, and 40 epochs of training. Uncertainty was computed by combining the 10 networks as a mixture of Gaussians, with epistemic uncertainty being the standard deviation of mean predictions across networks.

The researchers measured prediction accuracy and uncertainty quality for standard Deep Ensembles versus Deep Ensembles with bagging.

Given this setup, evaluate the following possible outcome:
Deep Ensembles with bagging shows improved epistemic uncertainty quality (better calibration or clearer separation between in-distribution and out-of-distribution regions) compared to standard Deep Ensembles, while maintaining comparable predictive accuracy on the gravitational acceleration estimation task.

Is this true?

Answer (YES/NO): NO